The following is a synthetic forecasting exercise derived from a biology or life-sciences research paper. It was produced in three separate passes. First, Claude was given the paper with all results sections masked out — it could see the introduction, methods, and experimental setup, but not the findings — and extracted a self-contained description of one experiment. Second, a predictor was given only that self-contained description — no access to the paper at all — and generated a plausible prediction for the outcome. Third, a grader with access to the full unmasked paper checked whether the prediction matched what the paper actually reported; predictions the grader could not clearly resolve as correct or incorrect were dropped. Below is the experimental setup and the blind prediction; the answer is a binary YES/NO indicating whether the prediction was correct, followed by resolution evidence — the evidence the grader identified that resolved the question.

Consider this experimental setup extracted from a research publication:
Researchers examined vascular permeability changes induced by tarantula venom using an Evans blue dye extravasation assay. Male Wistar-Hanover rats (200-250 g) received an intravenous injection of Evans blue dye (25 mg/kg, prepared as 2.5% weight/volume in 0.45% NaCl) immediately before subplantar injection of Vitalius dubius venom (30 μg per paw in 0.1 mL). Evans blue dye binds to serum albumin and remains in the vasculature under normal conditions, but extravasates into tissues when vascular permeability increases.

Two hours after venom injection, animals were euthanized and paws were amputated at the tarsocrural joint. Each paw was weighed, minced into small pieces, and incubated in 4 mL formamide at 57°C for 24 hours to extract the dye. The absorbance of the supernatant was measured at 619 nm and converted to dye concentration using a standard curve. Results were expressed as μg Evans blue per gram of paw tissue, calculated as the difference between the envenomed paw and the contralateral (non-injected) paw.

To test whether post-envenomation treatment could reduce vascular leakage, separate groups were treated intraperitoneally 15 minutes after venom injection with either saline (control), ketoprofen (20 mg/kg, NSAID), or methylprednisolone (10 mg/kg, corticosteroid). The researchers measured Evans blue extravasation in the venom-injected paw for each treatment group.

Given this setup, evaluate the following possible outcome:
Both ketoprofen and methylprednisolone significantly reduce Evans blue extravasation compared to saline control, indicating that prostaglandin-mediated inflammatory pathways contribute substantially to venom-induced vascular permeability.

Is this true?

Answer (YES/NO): YES